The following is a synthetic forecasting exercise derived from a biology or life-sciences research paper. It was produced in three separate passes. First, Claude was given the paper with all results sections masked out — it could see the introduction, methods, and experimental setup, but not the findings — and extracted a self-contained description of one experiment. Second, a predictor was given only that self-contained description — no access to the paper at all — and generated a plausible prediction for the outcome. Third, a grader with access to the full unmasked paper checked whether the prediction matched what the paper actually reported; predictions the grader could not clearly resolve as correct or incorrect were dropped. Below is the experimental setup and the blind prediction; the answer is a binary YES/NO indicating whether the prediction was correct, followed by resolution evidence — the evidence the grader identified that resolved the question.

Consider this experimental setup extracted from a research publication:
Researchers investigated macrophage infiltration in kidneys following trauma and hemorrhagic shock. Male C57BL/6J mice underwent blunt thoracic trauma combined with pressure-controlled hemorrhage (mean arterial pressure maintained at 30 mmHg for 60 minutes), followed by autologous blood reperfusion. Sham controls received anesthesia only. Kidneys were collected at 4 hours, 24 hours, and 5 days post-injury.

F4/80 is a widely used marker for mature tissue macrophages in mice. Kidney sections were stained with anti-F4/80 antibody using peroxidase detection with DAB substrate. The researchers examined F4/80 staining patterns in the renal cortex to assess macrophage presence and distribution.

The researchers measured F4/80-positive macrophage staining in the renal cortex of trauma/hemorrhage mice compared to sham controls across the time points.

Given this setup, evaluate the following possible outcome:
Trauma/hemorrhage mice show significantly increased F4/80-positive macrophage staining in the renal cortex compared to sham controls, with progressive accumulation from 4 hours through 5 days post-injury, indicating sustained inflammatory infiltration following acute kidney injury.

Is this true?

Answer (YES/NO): NO